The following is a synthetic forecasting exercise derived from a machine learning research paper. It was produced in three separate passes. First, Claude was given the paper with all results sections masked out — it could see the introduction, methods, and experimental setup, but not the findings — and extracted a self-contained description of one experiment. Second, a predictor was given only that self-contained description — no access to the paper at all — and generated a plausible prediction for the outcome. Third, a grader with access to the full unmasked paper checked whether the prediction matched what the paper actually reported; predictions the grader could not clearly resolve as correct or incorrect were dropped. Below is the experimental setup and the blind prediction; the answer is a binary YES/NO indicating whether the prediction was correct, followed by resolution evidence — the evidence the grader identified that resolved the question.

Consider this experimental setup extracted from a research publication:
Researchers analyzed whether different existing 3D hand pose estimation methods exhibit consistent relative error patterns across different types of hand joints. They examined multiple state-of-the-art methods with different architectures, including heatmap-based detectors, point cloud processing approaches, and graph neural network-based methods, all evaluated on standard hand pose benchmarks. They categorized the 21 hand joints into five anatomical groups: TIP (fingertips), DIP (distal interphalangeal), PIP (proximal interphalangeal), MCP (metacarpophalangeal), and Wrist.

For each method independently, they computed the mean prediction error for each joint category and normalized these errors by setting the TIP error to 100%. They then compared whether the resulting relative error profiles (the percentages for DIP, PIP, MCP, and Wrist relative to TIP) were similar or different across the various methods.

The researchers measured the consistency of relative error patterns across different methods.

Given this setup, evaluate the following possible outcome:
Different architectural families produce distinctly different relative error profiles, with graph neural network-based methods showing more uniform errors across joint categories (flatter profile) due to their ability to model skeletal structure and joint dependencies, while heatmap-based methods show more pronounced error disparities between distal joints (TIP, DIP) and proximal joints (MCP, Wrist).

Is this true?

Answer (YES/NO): NO